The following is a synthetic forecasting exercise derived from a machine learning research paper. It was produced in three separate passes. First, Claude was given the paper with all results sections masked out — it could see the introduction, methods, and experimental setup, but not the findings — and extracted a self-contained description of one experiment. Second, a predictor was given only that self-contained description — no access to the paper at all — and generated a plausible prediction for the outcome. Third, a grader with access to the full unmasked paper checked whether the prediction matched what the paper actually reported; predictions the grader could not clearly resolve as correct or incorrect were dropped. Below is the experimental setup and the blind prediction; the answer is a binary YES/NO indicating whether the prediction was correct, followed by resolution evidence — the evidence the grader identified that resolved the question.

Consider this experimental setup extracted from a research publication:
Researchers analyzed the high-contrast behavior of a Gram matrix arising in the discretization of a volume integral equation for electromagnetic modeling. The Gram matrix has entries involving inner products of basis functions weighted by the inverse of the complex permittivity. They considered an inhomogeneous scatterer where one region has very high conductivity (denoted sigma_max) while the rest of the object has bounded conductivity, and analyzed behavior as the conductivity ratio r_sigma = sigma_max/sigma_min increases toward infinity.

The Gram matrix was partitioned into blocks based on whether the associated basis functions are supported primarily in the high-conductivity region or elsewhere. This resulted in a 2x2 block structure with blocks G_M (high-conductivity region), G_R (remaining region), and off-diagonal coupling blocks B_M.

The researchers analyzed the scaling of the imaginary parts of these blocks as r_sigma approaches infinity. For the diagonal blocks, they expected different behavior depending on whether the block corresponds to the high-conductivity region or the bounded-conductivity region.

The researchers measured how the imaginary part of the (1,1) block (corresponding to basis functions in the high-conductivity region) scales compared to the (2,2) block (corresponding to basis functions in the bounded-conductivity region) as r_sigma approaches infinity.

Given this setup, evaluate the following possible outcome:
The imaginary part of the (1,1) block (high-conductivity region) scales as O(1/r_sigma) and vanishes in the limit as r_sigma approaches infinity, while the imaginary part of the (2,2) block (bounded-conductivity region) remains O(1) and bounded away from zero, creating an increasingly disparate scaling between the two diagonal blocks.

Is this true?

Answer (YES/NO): YES